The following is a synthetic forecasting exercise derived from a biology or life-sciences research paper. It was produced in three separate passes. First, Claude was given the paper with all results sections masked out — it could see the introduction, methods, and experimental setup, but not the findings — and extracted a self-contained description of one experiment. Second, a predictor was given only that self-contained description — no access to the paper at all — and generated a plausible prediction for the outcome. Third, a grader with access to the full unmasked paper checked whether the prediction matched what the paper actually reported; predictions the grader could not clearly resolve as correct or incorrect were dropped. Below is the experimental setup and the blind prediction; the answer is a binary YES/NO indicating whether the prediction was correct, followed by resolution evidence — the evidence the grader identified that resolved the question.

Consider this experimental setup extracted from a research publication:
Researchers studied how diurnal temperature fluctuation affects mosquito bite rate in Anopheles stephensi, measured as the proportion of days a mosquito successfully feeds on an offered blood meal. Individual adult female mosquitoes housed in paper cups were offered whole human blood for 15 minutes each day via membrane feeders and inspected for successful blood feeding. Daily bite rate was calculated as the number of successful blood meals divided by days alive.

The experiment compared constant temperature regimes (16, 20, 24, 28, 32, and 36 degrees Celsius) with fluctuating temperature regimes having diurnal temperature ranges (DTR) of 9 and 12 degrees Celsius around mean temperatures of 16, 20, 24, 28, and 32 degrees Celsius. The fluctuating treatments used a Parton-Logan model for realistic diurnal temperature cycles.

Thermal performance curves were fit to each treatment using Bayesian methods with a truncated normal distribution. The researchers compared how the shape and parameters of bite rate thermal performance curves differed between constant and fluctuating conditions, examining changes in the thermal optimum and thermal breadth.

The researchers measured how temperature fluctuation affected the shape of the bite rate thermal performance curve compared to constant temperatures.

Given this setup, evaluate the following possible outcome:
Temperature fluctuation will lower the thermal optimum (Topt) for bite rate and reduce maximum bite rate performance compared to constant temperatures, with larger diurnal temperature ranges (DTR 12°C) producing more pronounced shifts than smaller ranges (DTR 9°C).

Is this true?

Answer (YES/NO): NO